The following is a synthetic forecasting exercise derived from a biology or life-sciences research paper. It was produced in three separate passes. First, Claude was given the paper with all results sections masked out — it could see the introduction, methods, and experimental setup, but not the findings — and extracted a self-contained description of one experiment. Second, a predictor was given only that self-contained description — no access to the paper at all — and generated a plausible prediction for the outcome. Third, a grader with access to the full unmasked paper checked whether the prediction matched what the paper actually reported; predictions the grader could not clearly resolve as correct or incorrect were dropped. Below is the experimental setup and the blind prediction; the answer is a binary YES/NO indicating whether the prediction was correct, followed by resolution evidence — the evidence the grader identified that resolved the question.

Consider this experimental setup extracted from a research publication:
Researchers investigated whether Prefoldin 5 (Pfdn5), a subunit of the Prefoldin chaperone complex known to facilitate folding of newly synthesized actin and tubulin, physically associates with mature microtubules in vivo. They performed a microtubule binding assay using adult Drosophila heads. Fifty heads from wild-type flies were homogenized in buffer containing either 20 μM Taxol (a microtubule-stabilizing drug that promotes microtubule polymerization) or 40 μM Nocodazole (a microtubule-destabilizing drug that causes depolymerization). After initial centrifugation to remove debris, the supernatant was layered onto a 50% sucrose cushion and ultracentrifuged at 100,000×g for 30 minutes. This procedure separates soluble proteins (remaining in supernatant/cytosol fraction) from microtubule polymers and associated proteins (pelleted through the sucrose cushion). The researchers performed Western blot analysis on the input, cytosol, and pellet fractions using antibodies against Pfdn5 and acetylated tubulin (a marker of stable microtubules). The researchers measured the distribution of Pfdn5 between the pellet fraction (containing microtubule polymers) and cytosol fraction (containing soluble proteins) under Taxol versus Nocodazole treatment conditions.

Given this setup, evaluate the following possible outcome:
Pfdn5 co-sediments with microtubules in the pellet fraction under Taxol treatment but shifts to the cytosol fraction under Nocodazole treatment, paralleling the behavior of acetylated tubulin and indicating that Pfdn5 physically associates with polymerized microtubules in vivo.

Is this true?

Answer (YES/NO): YES